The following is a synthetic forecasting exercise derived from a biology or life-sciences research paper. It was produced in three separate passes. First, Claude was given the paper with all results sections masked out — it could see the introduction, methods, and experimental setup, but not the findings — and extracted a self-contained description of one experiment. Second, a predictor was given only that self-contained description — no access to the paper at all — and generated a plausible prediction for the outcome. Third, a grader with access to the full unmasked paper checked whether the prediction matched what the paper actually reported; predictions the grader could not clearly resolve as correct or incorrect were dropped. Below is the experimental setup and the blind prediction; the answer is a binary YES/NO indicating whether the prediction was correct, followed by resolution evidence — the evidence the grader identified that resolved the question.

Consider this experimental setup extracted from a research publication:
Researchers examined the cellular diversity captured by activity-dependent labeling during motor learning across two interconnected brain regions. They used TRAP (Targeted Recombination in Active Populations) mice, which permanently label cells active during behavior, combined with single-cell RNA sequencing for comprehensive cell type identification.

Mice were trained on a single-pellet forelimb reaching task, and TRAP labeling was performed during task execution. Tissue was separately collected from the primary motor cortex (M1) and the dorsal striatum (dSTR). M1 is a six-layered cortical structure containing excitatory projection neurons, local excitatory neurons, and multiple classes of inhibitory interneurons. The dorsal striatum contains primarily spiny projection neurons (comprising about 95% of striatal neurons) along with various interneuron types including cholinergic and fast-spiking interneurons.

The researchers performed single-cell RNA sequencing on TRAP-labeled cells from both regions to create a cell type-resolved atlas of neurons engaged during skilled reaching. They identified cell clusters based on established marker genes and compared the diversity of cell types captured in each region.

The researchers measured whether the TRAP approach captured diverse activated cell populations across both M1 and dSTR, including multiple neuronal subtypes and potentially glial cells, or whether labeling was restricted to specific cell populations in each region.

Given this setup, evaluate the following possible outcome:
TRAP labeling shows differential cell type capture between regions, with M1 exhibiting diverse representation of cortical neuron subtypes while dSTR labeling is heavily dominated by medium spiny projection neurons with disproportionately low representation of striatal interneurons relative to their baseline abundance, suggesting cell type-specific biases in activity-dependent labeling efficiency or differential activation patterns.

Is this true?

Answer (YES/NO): NO